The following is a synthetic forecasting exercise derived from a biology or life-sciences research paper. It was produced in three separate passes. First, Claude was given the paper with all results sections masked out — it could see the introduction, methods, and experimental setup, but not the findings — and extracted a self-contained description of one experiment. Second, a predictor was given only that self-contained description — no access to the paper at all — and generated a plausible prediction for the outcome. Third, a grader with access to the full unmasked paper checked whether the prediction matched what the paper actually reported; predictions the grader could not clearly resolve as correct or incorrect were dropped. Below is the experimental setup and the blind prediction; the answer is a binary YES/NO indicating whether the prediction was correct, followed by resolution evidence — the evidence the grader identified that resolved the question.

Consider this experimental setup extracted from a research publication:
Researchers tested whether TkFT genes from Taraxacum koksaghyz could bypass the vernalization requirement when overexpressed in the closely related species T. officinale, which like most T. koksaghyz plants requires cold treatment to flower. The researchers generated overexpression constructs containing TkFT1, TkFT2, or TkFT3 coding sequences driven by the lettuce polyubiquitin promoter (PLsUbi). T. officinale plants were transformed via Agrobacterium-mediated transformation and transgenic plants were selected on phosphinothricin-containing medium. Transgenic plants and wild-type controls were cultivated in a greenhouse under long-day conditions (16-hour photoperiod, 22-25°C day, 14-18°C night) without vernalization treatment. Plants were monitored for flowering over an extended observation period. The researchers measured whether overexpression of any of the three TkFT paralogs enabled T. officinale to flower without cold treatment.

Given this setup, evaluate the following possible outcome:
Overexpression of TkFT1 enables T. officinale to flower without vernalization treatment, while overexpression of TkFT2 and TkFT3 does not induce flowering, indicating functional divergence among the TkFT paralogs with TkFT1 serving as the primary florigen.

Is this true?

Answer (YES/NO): NO